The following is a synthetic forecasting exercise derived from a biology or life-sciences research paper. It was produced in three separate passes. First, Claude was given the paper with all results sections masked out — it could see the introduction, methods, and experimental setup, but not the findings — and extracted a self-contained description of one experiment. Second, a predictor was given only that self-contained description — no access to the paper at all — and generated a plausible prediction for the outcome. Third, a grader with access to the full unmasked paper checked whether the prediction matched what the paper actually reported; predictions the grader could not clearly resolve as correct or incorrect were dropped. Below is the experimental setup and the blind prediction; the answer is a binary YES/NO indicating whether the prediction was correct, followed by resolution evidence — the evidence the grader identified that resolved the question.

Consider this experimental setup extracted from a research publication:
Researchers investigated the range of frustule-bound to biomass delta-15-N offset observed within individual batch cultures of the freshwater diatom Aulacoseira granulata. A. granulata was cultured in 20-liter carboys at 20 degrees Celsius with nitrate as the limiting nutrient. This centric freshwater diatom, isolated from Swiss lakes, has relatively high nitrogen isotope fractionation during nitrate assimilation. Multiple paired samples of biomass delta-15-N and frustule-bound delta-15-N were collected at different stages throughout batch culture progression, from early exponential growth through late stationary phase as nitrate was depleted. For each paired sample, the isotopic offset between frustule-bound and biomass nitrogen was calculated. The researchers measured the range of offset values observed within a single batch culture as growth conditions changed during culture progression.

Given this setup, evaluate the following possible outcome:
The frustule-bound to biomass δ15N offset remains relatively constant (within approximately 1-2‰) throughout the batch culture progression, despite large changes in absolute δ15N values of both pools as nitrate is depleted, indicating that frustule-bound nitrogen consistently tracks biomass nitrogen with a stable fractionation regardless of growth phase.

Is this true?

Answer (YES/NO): NO